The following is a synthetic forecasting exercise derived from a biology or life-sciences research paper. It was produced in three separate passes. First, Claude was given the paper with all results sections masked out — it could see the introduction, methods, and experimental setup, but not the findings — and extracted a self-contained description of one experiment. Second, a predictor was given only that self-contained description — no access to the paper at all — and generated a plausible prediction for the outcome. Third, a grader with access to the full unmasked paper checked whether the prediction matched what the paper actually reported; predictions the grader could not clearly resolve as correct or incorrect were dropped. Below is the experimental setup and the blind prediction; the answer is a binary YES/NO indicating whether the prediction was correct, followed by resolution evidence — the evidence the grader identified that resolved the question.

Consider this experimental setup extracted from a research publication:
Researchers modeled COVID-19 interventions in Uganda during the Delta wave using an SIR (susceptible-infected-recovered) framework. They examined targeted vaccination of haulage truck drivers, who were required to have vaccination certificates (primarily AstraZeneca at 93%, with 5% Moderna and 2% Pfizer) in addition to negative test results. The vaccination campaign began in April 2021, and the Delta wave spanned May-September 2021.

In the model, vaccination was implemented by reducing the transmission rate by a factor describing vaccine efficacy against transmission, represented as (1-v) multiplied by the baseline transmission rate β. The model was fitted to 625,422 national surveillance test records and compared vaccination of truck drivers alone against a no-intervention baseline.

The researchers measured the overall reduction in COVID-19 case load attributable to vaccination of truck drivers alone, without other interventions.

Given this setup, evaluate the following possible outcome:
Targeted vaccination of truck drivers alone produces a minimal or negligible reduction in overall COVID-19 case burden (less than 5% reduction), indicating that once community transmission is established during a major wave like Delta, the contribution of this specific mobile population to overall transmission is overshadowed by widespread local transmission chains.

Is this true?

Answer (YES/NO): YES